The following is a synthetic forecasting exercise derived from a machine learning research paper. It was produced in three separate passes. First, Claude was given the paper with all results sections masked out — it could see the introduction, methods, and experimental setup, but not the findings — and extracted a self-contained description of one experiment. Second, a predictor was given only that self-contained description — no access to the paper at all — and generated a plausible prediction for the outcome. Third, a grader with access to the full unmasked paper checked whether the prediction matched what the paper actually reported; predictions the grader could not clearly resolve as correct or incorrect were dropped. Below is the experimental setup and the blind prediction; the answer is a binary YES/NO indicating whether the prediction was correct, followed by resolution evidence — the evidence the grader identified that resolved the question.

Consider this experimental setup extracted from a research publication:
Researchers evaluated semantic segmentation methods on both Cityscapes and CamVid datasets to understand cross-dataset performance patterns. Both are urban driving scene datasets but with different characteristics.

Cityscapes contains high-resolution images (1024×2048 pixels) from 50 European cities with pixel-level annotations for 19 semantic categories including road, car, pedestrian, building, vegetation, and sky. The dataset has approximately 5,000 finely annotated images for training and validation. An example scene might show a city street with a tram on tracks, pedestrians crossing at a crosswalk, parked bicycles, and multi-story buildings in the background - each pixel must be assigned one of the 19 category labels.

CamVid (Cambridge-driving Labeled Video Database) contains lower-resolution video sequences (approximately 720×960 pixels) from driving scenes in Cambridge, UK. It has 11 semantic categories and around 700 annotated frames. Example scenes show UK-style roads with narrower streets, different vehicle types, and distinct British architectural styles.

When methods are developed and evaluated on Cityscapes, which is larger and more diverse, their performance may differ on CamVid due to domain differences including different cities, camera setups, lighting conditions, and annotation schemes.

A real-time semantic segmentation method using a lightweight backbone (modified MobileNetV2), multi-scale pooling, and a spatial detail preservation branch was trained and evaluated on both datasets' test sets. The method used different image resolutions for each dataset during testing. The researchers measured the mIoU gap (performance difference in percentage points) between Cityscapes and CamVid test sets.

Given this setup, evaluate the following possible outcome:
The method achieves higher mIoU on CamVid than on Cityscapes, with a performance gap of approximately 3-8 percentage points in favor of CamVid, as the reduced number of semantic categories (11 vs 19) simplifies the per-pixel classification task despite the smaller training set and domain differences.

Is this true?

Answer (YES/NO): NO